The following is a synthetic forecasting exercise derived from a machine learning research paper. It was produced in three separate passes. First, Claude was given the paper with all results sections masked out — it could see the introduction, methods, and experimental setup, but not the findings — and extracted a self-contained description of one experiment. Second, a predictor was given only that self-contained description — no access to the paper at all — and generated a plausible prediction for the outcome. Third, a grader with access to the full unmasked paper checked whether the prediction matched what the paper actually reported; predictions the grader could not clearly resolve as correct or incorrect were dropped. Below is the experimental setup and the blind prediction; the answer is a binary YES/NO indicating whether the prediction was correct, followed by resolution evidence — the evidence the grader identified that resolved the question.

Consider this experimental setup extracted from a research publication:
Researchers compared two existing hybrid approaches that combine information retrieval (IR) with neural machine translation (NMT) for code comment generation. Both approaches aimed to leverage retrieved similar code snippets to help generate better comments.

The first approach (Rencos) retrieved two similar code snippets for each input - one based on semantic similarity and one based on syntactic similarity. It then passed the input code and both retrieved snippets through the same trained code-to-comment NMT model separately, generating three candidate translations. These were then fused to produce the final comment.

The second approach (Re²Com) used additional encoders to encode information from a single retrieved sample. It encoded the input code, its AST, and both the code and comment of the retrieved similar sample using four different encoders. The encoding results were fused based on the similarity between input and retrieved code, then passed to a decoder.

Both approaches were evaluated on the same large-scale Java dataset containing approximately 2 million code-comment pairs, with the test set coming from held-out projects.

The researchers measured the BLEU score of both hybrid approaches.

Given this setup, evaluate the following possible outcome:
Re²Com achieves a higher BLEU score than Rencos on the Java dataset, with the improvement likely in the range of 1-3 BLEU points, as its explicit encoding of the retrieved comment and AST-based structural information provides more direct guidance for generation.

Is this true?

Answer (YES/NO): NO